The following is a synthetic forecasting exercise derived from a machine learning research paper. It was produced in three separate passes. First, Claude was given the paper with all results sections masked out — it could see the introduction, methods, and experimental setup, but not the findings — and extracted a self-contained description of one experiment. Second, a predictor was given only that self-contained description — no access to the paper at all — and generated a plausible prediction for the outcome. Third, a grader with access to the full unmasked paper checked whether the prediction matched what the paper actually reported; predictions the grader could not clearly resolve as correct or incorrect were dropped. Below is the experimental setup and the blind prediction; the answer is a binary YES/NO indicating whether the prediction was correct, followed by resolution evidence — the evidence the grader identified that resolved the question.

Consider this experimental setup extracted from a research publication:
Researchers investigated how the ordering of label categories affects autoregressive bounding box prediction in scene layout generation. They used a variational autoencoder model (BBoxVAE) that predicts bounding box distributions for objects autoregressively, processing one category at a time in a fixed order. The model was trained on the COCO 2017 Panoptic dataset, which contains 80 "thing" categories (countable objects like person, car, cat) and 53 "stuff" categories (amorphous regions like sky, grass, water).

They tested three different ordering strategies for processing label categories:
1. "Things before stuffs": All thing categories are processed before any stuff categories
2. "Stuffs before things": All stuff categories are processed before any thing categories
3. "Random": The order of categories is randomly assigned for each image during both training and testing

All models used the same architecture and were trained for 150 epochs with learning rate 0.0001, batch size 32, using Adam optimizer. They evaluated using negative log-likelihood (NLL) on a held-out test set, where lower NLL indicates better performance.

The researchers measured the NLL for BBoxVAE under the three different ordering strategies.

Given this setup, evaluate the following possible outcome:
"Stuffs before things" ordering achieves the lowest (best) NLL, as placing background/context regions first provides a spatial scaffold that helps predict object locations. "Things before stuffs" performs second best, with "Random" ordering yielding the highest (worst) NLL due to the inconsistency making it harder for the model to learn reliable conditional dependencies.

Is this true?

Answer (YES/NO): YES